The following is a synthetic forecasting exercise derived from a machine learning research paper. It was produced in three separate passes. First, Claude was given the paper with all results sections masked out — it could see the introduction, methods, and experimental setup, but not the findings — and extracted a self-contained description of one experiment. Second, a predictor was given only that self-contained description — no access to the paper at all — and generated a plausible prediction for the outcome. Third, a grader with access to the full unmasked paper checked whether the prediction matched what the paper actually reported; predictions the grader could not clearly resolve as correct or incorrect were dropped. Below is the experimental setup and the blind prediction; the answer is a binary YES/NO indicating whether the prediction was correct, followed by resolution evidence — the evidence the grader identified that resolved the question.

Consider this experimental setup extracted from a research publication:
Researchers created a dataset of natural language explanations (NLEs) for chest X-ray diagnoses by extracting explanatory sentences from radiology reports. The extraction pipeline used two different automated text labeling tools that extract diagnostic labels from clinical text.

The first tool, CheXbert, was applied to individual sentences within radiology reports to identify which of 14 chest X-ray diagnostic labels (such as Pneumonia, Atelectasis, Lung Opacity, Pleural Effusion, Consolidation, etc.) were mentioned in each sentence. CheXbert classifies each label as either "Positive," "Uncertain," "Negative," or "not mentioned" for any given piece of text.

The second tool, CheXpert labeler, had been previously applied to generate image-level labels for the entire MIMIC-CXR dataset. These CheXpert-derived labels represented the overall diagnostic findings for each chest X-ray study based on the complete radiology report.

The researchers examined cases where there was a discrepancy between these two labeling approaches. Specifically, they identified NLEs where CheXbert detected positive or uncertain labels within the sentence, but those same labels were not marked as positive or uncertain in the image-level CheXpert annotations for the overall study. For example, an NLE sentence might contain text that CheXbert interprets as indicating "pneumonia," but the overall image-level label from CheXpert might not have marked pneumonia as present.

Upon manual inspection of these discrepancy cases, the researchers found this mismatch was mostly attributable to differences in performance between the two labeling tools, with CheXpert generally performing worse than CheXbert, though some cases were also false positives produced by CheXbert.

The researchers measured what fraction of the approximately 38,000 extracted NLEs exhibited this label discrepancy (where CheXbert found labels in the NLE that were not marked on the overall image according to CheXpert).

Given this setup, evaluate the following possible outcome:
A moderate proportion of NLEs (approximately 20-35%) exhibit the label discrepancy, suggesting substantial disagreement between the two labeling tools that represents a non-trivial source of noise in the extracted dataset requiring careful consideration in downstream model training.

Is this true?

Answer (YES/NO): NO